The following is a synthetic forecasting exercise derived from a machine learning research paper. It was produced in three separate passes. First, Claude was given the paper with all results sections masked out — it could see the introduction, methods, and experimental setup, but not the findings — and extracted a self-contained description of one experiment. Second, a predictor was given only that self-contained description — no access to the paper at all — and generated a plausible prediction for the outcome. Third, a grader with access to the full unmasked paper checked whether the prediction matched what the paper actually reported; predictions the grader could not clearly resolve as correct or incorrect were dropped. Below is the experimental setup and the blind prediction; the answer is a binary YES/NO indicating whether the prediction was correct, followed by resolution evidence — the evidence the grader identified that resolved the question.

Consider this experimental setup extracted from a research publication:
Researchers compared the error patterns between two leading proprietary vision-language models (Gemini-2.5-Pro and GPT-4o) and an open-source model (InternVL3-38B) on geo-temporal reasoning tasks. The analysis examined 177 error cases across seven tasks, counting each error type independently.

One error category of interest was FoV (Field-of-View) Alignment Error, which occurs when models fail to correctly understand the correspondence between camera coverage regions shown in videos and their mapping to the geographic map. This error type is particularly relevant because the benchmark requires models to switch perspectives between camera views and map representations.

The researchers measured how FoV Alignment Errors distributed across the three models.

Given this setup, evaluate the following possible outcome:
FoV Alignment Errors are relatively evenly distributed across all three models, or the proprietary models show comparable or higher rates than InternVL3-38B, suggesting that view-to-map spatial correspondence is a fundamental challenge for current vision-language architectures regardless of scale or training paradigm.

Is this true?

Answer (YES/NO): YES